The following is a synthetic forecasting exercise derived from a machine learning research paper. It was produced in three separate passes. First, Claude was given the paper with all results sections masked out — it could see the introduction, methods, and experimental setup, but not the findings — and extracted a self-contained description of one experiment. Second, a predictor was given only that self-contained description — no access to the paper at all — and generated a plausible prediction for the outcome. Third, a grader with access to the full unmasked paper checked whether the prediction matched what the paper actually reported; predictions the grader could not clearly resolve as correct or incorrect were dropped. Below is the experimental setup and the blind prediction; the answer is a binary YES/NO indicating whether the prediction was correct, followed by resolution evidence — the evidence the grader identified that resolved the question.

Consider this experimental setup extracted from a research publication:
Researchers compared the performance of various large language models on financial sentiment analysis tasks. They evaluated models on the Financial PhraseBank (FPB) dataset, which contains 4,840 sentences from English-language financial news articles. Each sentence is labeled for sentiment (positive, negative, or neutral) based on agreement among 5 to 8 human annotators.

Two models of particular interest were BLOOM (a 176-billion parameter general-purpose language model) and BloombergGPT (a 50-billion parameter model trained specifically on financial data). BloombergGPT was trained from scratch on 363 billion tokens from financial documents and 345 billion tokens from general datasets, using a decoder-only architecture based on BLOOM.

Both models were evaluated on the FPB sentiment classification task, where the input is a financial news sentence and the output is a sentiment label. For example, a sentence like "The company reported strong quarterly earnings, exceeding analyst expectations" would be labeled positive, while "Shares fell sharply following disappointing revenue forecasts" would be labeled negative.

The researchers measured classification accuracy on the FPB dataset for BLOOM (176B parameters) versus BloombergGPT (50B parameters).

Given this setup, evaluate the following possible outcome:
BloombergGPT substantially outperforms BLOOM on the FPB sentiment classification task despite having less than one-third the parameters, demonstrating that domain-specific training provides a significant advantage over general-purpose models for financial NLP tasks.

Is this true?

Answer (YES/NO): NO